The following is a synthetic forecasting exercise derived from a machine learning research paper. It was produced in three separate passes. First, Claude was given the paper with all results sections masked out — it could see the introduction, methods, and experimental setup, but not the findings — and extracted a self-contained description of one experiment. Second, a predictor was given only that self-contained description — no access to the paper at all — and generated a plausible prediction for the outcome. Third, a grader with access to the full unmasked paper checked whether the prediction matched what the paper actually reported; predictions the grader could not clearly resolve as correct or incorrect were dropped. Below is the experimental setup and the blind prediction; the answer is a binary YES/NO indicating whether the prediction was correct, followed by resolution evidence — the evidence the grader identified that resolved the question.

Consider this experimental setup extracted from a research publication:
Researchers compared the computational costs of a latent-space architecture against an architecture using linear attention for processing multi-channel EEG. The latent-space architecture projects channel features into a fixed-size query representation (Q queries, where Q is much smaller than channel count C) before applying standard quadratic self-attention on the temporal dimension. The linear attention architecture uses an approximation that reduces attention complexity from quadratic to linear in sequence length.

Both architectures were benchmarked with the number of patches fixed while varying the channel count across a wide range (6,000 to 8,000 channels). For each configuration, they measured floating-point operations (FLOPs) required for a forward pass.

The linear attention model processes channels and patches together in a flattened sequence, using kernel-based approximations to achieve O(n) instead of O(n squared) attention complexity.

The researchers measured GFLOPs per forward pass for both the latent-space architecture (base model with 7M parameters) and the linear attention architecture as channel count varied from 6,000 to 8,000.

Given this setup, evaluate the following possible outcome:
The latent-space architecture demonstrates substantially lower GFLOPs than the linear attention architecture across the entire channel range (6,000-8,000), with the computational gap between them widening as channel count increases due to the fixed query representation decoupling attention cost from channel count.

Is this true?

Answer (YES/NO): YES